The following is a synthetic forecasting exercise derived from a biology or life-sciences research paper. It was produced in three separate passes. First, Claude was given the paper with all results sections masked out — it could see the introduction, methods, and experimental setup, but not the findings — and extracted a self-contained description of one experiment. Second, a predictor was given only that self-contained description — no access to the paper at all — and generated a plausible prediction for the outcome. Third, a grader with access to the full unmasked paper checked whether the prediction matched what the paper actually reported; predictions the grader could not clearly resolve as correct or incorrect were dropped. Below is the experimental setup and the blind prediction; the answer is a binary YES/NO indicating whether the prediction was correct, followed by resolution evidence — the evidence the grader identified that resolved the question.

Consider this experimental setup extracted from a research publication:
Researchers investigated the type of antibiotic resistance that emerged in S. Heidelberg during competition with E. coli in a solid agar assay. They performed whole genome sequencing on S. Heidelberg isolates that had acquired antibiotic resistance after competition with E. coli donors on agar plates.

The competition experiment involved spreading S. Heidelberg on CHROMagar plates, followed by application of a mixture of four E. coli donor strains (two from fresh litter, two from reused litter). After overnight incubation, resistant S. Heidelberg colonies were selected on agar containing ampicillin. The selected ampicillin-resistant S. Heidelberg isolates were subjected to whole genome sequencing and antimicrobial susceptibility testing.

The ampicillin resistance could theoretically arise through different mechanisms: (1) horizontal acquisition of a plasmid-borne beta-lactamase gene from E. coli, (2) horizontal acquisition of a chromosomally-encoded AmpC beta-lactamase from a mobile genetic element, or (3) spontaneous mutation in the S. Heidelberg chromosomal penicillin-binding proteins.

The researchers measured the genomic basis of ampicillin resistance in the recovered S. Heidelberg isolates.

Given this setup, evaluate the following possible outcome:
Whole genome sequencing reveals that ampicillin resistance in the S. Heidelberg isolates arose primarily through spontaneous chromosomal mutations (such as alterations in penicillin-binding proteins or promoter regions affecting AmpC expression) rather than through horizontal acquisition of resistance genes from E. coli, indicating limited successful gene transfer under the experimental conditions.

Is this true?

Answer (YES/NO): NO